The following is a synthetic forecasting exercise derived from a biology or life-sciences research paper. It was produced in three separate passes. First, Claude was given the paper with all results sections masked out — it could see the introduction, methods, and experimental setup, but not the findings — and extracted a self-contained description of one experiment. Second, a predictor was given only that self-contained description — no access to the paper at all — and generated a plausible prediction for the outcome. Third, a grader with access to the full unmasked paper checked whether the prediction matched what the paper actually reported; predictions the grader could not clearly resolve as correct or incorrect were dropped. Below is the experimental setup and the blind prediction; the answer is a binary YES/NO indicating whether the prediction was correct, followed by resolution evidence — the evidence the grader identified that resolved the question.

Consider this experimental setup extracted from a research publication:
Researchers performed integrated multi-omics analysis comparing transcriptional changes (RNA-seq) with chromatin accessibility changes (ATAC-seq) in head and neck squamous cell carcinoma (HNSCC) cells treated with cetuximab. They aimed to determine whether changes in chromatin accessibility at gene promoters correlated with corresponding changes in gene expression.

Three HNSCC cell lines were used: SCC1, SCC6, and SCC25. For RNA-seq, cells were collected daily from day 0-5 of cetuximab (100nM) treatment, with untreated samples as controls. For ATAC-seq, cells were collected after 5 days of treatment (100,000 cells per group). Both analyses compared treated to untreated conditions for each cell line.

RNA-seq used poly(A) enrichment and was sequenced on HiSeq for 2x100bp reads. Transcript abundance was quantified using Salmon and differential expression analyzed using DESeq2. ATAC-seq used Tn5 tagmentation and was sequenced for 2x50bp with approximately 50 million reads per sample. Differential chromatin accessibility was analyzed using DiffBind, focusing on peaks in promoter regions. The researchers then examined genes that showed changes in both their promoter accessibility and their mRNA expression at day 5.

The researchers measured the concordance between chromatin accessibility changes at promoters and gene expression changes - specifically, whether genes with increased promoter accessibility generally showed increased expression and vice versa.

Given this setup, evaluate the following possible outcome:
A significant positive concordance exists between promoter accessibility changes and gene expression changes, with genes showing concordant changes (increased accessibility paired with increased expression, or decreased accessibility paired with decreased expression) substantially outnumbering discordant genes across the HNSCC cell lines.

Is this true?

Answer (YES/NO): NO